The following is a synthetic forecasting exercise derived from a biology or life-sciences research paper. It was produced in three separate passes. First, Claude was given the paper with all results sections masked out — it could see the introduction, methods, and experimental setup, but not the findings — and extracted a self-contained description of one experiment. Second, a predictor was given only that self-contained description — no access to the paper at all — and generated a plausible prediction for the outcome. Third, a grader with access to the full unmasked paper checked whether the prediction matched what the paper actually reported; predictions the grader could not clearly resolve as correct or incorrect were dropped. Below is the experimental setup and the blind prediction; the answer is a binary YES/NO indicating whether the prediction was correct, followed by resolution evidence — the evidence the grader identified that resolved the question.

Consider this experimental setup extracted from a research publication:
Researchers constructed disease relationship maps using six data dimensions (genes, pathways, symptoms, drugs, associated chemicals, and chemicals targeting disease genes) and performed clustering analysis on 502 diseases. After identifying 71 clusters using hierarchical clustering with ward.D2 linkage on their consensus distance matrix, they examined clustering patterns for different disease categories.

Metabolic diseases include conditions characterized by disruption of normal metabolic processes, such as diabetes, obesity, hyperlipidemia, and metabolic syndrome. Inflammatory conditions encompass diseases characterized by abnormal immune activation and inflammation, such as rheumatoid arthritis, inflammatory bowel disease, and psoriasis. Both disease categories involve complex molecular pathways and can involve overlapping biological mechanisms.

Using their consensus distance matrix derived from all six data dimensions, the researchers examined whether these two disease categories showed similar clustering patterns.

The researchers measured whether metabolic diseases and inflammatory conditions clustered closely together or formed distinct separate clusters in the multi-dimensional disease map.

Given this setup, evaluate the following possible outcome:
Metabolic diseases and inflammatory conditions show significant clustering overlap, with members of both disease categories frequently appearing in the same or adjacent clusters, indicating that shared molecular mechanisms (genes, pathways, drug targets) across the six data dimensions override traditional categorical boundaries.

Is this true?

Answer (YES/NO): YES